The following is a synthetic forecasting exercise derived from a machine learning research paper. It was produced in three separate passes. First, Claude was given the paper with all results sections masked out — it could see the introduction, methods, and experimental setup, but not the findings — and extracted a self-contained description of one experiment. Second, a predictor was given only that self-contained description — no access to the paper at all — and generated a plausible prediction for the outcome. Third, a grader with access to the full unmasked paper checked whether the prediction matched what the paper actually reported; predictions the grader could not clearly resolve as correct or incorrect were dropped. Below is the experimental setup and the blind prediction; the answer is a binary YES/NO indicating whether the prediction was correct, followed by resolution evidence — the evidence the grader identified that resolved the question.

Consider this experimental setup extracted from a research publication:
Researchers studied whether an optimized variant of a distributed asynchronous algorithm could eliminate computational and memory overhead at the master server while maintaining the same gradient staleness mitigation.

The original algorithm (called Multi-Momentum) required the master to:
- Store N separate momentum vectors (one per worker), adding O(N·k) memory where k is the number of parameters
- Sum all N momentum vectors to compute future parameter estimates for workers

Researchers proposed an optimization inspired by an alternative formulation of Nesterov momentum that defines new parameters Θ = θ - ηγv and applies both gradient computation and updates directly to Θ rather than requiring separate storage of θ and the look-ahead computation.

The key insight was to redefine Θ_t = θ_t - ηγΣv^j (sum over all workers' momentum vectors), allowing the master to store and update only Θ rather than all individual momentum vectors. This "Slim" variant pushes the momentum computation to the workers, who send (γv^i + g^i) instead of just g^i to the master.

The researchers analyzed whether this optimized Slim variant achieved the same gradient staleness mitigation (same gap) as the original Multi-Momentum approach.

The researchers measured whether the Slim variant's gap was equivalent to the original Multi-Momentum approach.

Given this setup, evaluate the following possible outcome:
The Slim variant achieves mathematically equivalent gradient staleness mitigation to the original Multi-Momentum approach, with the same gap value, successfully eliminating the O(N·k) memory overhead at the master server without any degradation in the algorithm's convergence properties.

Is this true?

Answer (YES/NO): YES